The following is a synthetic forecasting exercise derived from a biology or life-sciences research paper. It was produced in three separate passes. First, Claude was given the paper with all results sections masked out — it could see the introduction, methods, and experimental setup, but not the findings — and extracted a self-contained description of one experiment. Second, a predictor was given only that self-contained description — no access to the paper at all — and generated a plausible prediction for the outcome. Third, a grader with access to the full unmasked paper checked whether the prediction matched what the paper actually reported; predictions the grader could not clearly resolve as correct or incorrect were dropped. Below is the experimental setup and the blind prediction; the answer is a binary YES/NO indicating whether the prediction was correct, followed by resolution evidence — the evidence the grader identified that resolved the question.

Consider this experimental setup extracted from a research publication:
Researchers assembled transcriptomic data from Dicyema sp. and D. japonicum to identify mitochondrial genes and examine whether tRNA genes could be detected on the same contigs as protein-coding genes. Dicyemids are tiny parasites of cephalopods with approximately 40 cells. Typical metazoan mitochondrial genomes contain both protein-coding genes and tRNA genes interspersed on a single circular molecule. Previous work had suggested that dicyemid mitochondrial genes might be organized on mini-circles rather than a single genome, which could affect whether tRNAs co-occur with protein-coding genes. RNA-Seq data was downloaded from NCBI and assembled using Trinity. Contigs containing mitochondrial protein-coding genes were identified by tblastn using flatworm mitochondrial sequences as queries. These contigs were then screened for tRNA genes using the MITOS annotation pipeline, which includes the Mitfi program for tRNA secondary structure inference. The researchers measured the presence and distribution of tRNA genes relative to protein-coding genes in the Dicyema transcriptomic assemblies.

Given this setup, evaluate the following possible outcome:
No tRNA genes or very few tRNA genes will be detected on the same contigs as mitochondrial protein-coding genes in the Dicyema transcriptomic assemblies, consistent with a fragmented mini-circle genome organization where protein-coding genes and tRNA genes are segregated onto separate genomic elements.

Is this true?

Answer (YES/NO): NO